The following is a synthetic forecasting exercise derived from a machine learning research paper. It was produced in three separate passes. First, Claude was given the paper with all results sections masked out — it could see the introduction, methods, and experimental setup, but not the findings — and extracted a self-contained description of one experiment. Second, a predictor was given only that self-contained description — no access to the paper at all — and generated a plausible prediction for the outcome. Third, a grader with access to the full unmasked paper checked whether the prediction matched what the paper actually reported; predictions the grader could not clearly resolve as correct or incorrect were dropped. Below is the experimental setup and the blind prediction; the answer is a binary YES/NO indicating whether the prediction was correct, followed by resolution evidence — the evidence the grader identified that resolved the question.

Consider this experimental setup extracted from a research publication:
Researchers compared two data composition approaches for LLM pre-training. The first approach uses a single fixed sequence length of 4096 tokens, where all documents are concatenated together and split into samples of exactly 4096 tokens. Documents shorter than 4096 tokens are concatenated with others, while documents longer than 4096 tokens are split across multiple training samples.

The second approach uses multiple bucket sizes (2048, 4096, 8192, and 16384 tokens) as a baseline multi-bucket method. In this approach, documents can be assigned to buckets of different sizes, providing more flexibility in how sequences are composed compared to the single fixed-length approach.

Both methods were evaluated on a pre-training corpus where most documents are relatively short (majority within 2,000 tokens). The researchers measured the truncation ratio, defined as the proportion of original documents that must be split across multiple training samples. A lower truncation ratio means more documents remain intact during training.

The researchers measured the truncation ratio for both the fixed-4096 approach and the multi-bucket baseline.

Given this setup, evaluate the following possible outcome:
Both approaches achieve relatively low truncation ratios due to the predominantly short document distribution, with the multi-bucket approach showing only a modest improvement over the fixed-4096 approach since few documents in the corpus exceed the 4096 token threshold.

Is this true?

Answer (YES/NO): NO